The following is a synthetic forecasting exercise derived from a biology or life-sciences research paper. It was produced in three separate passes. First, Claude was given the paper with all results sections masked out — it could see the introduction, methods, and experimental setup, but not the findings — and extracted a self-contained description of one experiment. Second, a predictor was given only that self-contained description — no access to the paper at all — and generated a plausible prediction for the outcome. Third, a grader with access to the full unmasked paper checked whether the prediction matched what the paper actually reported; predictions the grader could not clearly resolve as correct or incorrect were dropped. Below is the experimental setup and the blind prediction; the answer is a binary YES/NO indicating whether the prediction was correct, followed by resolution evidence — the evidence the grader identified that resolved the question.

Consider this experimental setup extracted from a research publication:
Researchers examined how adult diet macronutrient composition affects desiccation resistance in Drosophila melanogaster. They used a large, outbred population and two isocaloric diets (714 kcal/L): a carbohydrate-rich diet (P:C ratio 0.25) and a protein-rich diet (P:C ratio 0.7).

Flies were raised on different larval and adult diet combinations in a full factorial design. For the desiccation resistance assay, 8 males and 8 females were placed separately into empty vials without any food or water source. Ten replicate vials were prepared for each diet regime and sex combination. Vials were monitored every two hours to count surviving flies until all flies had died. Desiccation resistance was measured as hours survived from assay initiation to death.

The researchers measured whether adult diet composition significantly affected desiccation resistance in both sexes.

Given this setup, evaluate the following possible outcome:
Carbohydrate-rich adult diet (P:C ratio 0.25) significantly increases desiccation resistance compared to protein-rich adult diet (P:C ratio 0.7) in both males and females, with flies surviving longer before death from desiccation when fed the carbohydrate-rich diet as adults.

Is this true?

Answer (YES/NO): YES